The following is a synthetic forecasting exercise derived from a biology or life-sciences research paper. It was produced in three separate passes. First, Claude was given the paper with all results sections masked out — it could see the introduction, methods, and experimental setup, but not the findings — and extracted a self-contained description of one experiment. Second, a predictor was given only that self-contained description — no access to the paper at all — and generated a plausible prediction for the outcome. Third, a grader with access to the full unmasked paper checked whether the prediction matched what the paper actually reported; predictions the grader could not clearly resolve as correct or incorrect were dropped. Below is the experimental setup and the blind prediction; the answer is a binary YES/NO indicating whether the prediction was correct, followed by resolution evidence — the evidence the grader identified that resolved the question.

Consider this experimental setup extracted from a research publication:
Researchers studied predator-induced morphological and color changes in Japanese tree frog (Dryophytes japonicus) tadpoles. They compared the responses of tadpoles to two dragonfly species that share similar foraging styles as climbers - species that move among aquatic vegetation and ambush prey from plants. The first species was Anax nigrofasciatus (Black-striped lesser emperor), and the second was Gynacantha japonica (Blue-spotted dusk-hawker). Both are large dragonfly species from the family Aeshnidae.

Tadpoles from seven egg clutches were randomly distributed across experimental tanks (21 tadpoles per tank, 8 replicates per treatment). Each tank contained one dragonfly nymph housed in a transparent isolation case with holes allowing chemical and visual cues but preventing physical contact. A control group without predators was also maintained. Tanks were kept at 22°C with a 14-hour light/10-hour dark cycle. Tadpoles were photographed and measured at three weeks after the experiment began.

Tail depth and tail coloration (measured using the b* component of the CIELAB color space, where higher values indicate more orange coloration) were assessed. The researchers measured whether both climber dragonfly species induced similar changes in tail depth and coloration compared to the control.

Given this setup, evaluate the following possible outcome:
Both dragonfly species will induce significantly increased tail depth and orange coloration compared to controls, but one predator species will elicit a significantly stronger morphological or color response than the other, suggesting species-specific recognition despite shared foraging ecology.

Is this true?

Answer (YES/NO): NO